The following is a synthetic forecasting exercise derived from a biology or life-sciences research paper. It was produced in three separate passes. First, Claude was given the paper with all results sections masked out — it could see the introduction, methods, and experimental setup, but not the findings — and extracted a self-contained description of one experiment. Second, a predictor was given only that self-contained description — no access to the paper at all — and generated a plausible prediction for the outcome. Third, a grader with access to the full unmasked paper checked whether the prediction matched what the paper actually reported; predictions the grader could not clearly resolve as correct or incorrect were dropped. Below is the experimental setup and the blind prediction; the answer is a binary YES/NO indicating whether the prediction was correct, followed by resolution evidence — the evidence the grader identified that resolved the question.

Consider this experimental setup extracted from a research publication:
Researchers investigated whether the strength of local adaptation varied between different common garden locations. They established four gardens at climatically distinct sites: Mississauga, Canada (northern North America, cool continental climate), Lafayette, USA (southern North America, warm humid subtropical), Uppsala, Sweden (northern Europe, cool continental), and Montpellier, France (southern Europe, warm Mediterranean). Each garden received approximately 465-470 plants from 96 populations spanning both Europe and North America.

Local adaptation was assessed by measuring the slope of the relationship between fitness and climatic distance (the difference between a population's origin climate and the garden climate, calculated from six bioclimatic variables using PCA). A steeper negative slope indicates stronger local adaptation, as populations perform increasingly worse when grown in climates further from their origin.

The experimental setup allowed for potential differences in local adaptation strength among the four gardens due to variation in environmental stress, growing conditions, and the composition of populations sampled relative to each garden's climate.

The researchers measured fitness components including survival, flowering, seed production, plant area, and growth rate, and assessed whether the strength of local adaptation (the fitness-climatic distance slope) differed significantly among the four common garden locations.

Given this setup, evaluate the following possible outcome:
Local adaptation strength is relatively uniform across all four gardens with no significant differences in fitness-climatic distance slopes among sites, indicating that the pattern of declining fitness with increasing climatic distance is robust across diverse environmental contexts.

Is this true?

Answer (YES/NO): NO